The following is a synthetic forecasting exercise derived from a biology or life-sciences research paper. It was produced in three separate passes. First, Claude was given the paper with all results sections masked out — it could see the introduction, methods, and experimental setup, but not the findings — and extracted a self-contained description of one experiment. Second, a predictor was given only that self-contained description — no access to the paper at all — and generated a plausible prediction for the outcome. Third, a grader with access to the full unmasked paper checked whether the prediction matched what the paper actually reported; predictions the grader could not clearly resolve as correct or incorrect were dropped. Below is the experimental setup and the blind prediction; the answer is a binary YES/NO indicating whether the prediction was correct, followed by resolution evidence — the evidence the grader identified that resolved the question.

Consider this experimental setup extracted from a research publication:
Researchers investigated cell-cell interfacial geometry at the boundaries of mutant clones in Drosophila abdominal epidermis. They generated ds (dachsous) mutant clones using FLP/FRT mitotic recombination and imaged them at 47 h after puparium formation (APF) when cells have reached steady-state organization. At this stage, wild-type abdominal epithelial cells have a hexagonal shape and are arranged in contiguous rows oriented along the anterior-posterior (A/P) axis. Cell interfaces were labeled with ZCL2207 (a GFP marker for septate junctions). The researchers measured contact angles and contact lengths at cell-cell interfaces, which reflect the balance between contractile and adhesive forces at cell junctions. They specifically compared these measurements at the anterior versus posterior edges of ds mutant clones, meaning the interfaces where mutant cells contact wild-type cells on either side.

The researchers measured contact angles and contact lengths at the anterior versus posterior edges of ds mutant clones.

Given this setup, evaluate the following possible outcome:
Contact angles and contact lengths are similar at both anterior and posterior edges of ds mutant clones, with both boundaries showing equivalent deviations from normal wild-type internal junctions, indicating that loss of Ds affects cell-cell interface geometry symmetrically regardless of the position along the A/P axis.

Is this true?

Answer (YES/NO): NO